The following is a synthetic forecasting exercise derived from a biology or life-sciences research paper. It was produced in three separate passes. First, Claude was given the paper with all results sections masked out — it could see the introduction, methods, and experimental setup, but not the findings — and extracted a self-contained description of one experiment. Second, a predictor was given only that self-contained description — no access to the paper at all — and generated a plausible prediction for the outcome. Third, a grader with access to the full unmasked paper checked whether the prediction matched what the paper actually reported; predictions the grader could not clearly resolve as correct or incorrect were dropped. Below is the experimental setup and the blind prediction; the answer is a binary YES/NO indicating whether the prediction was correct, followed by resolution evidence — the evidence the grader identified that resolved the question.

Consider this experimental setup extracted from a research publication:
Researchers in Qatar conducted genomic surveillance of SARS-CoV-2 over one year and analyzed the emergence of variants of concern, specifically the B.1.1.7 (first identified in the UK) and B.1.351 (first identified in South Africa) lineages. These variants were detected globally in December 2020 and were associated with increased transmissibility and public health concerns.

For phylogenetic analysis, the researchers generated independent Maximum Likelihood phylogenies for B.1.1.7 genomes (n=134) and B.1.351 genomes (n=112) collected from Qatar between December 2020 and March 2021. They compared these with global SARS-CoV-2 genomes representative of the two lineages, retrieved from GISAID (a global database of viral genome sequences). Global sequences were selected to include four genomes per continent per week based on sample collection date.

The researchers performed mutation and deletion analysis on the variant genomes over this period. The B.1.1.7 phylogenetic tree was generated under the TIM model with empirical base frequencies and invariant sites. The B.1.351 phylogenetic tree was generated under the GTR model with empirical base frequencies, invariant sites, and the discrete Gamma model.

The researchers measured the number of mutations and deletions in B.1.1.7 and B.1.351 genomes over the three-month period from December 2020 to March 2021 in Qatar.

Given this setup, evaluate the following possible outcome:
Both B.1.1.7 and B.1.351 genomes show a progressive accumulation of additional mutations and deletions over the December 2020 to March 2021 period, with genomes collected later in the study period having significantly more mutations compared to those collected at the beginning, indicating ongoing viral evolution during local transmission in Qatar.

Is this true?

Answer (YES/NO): YES